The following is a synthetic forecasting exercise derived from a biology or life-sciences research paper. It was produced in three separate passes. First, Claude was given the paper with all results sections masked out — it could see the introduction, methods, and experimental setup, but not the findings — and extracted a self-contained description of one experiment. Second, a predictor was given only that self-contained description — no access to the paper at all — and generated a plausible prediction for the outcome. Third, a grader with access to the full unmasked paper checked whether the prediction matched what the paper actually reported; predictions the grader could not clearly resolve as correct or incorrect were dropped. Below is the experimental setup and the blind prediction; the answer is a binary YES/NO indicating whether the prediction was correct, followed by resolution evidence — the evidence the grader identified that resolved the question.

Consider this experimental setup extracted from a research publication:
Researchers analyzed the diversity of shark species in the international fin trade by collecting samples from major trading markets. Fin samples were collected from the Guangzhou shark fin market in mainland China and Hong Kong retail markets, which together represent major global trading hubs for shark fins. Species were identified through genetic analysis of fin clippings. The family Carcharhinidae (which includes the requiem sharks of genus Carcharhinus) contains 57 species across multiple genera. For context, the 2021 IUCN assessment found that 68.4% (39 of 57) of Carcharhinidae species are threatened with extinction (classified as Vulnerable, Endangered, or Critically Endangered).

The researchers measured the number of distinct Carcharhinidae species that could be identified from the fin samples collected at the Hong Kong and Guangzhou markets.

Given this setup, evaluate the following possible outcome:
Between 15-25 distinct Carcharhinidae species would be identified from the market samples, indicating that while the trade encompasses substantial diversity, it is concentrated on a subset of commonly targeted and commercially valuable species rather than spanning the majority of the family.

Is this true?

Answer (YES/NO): NO